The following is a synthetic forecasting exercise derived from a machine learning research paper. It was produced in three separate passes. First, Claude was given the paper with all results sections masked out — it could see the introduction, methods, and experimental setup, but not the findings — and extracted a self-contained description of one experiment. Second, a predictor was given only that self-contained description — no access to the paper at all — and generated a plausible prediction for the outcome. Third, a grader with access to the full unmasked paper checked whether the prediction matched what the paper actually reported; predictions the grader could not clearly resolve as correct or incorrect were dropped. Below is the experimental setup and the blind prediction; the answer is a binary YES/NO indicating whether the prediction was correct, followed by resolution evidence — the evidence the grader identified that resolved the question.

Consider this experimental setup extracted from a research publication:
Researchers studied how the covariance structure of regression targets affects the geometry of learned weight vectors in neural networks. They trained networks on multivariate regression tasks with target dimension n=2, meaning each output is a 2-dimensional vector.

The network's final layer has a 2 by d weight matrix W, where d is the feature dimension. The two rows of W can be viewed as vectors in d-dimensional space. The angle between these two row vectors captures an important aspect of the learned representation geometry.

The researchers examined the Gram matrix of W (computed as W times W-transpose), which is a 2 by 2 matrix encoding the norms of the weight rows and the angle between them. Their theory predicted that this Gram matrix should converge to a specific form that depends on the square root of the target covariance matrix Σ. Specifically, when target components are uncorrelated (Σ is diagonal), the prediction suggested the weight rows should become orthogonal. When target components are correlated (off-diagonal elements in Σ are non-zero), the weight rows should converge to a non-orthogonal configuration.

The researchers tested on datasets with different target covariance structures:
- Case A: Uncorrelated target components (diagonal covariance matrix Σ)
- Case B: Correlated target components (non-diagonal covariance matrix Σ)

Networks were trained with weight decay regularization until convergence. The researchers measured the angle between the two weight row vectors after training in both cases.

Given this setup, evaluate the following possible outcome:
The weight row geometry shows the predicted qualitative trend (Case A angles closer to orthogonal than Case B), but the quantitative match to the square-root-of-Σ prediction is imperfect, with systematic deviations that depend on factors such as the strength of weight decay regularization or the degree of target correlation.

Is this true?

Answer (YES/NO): NO